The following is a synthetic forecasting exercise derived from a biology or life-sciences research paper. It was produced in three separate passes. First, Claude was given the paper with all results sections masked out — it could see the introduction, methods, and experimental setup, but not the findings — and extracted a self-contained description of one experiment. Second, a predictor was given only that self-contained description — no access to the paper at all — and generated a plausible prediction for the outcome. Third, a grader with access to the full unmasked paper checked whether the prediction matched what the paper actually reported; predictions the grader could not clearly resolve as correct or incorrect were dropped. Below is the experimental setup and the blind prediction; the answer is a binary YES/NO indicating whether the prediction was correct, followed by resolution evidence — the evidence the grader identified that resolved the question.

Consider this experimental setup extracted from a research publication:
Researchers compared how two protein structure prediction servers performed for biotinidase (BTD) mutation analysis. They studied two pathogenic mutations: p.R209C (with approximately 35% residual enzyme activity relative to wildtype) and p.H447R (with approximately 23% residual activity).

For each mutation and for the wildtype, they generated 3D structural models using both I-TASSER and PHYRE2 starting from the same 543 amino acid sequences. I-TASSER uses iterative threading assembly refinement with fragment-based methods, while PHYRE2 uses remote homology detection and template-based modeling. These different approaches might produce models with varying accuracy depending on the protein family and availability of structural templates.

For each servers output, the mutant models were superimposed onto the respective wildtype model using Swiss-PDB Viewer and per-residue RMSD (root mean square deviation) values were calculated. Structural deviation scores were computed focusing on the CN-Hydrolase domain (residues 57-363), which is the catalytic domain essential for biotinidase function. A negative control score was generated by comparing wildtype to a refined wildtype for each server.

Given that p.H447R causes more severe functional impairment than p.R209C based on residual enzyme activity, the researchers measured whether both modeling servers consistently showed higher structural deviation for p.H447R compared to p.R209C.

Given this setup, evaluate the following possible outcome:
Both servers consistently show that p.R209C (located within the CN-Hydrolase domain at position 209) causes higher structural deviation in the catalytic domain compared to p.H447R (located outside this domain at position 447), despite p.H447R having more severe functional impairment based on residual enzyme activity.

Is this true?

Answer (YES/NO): NO